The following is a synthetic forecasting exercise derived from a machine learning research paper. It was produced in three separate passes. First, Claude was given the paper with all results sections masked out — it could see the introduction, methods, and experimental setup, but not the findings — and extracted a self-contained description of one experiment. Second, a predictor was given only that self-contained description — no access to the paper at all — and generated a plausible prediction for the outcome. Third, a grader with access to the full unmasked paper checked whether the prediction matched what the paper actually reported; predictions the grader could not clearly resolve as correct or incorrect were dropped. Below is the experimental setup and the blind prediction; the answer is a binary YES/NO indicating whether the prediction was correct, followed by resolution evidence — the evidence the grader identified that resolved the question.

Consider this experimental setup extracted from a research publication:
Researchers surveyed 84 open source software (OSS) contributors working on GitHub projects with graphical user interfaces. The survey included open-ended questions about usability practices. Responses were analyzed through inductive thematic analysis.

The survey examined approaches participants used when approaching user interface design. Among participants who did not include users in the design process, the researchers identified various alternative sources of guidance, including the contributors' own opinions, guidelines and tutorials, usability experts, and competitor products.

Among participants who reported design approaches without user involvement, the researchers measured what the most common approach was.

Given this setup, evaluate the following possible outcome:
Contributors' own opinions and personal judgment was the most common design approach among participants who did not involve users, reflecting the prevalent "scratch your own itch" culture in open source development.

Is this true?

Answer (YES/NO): YES